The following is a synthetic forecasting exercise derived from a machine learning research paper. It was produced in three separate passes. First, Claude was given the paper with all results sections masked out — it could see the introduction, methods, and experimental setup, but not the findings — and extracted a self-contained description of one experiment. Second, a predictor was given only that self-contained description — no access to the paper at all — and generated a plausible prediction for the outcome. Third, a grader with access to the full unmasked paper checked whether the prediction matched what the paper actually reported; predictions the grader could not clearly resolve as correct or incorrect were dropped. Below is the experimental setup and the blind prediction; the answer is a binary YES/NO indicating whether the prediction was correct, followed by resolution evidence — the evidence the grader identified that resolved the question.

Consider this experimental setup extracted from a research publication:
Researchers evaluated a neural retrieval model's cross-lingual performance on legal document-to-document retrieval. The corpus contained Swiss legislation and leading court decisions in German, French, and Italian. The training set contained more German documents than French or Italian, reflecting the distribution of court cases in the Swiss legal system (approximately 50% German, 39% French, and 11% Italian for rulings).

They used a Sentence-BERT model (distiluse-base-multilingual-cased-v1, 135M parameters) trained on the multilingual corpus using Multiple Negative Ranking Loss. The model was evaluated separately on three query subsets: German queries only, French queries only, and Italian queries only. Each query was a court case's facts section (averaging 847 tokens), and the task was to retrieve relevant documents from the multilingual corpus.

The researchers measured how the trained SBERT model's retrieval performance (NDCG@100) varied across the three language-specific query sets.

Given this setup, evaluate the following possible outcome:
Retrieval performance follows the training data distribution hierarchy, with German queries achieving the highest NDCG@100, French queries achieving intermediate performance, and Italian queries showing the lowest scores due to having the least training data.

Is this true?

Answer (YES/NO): YES